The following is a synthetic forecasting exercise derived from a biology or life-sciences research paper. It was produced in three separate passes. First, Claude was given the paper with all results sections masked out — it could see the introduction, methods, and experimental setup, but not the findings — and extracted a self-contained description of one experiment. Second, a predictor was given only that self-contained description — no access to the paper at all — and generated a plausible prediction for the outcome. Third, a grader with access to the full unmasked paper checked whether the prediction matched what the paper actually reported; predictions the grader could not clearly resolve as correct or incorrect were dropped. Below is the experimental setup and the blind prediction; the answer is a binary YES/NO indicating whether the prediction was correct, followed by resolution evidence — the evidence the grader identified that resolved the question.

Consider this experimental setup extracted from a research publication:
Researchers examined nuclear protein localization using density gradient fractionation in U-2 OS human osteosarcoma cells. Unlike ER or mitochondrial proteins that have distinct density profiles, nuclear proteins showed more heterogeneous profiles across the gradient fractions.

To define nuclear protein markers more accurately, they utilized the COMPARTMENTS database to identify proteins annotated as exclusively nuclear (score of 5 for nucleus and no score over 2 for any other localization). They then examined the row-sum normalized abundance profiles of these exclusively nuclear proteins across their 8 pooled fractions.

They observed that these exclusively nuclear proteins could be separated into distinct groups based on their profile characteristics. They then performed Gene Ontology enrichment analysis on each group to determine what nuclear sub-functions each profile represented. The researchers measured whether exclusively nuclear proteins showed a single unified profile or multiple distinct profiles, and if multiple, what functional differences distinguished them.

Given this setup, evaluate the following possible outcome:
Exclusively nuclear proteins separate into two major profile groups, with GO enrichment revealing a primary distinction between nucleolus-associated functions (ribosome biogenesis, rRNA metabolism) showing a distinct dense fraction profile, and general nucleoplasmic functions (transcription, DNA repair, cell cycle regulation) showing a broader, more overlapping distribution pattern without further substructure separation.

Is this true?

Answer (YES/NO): NO